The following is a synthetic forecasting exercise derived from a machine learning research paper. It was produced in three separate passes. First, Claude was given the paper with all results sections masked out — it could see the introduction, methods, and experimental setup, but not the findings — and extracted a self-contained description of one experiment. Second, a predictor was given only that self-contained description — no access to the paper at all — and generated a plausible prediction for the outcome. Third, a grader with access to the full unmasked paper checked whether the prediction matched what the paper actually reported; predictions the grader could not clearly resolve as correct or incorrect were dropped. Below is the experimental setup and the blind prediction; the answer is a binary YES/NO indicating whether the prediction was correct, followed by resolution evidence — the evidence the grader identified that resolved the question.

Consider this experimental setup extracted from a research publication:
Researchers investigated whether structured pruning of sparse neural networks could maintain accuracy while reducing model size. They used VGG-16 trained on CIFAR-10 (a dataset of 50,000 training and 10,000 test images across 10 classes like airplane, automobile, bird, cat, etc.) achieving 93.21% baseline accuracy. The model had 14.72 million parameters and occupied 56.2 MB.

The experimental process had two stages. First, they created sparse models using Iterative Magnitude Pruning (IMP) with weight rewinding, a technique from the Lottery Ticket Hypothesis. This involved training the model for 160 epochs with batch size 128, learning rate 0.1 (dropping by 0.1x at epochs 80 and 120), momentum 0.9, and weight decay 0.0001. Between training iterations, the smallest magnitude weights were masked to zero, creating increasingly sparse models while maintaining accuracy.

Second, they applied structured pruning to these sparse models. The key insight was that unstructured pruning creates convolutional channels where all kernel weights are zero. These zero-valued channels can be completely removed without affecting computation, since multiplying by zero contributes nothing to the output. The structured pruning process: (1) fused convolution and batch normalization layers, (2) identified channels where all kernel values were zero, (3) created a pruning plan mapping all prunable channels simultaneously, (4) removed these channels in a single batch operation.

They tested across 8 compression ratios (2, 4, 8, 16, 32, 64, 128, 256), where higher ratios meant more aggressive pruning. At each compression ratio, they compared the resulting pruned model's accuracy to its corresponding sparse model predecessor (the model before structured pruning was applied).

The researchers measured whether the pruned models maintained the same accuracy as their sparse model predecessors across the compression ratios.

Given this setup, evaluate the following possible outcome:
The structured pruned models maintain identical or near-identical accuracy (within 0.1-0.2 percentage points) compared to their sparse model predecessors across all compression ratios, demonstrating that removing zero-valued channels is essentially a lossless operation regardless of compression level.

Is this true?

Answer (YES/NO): YES